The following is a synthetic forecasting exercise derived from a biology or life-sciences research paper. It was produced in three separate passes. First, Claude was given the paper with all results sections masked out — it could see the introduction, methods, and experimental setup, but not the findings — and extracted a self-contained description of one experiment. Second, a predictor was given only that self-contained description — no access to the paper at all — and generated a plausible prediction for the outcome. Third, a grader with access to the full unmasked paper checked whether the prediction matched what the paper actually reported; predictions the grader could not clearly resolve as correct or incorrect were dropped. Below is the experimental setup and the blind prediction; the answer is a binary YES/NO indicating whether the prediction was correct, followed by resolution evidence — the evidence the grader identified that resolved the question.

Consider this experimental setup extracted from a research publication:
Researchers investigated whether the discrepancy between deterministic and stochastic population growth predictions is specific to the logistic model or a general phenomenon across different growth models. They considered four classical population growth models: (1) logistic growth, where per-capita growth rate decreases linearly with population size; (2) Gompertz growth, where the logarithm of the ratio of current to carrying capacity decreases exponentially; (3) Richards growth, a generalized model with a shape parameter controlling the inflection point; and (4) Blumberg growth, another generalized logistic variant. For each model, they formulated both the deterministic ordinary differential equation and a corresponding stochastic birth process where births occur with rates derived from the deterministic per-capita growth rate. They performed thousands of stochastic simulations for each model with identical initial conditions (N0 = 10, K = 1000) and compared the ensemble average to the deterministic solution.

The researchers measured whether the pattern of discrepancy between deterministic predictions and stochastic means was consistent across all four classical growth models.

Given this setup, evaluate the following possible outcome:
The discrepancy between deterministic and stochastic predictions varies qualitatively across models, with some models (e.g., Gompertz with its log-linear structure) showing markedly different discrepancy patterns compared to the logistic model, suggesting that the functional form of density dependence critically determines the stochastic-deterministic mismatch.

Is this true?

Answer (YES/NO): NO